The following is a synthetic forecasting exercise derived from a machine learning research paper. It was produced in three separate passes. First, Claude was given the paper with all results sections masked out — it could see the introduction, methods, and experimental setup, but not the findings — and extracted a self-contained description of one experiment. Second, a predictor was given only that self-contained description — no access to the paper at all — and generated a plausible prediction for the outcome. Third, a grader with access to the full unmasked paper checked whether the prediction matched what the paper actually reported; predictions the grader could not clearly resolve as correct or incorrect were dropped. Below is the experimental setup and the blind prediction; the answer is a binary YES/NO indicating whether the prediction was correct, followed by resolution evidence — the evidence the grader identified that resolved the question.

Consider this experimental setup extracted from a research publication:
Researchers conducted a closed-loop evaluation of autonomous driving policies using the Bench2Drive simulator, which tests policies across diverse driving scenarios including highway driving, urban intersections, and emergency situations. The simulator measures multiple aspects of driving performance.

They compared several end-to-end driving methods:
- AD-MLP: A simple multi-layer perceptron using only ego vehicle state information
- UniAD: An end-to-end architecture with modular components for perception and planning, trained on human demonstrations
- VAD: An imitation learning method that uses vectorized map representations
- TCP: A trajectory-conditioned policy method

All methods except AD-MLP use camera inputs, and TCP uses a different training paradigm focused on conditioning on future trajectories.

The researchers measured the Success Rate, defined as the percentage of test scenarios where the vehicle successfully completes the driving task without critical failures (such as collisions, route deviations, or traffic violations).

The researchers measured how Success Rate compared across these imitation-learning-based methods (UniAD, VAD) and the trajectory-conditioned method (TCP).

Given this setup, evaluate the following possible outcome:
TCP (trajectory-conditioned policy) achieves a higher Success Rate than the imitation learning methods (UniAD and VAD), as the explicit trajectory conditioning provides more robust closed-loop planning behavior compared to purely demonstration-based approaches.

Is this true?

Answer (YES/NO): YES